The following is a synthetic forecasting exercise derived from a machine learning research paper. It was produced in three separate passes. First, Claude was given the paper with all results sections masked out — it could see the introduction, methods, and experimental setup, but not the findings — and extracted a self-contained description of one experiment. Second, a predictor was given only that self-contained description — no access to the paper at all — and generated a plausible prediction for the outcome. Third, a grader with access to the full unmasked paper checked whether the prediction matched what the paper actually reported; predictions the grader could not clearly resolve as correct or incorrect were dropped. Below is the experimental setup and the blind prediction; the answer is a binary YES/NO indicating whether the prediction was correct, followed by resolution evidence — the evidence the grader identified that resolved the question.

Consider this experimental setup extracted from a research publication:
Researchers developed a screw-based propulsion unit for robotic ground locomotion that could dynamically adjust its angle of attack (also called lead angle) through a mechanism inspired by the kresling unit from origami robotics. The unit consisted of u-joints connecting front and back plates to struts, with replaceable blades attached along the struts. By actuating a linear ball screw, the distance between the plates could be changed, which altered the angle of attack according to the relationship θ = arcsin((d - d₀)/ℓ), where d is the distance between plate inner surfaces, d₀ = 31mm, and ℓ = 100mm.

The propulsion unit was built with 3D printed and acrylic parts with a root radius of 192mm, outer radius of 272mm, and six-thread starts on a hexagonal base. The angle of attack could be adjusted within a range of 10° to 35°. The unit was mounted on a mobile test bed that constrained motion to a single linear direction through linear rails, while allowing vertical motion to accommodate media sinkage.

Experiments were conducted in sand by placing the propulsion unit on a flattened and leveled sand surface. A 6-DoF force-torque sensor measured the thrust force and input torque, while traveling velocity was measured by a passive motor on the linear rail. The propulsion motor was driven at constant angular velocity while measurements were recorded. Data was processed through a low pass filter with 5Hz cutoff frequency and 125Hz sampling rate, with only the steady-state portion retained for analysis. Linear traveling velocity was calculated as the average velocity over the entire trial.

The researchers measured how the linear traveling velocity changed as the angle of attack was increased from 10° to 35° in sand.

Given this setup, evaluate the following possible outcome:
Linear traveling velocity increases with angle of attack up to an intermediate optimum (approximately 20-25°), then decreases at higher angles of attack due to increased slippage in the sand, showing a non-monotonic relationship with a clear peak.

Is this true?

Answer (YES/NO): NO